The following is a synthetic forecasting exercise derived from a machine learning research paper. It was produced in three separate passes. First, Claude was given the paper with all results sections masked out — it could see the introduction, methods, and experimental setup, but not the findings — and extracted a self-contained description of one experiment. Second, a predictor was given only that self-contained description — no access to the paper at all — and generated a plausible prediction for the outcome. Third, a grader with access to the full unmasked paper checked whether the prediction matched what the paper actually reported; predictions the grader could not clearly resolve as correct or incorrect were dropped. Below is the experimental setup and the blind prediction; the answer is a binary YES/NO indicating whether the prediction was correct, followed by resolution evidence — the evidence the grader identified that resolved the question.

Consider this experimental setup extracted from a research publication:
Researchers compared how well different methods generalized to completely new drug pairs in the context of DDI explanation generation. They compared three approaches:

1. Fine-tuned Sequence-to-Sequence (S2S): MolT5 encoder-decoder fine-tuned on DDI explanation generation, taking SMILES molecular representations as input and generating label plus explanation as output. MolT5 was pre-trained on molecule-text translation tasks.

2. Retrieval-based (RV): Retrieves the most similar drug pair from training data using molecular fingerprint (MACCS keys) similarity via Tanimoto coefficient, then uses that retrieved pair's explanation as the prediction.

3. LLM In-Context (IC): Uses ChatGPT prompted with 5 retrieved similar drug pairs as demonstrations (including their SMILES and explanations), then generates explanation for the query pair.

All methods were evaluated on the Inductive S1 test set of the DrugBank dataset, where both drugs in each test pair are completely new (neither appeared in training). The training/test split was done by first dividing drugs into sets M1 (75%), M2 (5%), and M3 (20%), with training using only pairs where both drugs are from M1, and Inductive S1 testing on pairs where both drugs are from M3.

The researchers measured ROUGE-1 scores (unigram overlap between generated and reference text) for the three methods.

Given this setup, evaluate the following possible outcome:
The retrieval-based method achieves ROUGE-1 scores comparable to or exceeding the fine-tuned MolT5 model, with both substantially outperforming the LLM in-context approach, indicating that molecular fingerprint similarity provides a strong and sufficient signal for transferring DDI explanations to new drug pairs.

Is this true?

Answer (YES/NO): YES